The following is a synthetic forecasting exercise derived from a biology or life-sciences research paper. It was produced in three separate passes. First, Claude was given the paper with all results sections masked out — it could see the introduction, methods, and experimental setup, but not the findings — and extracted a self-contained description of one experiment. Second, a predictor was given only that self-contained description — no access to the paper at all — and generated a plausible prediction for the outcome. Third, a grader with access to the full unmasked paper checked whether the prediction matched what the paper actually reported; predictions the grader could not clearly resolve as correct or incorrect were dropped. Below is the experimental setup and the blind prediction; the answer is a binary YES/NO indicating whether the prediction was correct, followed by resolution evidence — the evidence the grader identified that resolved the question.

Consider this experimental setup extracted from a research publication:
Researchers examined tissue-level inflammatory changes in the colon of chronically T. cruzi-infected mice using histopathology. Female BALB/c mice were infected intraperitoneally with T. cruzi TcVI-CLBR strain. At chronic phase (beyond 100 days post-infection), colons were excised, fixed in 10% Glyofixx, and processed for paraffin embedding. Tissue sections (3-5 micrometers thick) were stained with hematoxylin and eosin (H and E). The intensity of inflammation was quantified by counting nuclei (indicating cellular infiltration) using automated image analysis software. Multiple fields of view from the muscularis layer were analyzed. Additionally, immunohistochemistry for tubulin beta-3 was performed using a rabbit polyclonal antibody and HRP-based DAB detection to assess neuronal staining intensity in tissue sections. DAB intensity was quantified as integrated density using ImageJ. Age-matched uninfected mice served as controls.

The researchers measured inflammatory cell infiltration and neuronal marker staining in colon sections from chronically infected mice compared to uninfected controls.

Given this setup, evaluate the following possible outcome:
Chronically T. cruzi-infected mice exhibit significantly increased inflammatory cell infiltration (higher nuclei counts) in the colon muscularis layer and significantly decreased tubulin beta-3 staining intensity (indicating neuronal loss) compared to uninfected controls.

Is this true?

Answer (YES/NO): NO